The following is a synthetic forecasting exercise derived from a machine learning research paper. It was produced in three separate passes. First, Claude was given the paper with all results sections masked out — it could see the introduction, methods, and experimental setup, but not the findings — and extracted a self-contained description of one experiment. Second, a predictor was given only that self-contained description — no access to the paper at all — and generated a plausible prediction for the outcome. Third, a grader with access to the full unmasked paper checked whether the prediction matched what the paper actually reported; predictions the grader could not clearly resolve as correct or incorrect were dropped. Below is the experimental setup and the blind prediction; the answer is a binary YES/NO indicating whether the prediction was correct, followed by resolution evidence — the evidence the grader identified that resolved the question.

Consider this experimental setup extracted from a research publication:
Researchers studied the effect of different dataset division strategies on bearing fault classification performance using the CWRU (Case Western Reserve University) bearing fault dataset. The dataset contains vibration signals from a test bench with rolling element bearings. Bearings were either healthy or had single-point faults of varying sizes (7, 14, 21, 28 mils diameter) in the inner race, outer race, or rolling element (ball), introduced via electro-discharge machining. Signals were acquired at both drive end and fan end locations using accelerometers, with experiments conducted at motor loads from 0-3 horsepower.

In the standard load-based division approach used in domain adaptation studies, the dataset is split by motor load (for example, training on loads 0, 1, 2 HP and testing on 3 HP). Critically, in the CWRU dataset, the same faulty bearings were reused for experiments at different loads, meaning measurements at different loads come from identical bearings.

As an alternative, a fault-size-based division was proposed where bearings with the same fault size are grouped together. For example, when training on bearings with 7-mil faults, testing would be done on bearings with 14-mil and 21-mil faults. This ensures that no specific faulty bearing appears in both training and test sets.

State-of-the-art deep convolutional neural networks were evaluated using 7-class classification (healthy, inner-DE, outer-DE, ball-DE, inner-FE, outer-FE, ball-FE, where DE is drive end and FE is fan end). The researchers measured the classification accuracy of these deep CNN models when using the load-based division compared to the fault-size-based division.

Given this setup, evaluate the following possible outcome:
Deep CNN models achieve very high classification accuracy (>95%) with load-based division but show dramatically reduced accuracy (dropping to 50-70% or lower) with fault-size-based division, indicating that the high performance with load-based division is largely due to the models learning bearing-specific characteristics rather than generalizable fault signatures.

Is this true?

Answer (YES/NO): NO